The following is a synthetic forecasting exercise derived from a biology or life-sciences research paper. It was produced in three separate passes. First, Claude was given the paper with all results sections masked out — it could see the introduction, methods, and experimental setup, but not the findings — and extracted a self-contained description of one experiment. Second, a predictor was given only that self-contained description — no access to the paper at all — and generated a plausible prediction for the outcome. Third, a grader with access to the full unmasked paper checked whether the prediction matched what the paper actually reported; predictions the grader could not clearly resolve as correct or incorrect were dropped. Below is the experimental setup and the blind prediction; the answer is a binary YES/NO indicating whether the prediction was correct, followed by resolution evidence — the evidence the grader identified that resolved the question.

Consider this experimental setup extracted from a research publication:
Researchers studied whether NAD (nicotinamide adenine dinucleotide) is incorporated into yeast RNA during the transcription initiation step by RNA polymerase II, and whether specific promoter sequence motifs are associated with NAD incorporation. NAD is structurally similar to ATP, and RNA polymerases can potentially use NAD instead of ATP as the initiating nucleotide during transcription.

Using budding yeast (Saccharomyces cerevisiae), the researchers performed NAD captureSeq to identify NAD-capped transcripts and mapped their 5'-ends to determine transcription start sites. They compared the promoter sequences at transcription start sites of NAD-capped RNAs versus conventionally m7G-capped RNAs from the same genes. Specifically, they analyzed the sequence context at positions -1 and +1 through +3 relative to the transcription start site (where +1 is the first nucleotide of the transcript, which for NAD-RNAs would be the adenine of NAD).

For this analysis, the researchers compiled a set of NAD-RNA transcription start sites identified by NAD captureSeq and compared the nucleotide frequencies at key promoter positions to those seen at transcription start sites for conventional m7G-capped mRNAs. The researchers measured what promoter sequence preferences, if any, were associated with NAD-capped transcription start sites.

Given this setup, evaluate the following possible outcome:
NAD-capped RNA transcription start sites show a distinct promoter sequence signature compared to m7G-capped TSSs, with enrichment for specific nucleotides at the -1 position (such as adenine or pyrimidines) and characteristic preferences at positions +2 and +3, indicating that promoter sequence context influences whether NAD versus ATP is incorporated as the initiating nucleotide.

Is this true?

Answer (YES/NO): YES